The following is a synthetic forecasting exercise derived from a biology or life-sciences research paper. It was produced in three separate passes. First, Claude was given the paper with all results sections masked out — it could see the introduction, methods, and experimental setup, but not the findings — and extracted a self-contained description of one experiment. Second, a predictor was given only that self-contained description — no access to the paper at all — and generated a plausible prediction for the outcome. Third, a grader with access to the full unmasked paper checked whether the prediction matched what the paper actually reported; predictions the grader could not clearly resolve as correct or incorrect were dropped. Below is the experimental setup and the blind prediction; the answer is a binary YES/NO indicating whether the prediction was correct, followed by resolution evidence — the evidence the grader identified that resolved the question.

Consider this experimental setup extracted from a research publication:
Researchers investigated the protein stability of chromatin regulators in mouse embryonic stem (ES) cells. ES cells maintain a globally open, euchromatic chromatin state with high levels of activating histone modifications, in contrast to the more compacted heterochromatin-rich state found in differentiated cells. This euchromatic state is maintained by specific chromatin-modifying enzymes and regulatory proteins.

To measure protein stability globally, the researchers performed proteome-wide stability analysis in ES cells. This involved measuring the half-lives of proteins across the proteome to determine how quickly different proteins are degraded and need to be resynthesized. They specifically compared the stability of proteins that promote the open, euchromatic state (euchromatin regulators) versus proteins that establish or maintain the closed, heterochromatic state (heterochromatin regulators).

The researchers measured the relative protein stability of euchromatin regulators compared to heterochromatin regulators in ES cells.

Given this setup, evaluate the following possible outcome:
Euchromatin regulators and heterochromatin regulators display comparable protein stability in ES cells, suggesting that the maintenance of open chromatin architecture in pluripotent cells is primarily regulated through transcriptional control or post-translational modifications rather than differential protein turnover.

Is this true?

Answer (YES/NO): NO